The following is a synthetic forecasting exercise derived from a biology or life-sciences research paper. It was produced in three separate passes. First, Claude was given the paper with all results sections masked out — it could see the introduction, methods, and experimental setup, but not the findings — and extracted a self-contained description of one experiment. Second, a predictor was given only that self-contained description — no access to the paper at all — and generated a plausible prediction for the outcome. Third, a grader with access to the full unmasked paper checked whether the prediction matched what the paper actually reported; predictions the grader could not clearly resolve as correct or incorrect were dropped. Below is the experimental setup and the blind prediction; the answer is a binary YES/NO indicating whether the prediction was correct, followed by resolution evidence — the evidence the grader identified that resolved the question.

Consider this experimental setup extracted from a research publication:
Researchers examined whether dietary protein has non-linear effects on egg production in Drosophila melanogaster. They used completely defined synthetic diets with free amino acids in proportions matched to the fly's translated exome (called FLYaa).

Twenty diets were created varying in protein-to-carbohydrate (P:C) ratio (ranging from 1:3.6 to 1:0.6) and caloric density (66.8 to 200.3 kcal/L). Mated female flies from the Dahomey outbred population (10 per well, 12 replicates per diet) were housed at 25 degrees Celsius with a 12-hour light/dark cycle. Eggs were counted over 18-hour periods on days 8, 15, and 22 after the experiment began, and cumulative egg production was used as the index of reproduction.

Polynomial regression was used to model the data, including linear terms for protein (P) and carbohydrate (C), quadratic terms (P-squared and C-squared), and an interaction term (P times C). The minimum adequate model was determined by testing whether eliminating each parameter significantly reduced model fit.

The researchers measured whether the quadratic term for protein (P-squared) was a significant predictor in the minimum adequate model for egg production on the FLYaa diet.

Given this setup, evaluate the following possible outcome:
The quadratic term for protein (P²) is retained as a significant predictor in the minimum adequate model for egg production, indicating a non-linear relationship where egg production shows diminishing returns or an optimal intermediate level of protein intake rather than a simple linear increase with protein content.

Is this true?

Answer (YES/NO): YES